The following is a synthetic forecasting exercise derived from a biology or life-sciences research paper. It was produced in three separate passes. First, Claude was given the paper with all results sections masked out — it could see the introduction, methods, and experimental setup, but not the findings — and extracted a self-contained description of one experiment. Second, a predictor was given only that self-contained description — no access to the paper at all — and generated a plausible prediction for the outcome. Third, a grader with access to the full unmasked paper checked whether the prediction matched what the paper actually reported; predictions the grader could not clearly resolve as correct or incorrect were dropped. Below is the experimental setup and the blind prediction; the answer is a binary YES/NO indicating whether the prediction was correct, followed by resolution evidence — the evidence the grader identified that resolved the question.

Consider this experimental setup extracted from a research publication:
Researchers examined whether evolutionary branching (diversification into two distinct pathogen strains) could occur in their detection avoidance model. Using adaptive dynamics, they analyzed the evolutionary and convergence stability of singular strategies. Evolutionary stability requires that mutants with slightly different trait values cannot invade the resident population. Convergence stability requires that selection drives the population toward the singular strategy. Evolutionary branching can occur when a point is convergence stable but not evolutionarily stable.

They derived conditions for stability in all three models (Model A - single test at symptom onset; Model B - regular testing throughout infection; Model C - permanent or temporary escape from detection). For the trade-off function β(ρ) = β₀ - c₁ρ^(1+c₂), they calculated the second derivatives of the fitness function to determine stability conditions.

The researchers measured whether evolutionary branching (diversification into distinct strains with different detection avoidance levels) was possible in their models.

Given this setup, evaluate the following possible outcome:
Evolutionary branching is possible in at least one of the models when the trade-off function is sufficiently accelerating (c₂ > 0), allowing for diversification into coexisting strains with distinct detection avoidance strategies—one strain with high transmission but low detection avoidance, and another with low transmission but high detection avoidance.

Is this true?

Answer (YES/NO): NO